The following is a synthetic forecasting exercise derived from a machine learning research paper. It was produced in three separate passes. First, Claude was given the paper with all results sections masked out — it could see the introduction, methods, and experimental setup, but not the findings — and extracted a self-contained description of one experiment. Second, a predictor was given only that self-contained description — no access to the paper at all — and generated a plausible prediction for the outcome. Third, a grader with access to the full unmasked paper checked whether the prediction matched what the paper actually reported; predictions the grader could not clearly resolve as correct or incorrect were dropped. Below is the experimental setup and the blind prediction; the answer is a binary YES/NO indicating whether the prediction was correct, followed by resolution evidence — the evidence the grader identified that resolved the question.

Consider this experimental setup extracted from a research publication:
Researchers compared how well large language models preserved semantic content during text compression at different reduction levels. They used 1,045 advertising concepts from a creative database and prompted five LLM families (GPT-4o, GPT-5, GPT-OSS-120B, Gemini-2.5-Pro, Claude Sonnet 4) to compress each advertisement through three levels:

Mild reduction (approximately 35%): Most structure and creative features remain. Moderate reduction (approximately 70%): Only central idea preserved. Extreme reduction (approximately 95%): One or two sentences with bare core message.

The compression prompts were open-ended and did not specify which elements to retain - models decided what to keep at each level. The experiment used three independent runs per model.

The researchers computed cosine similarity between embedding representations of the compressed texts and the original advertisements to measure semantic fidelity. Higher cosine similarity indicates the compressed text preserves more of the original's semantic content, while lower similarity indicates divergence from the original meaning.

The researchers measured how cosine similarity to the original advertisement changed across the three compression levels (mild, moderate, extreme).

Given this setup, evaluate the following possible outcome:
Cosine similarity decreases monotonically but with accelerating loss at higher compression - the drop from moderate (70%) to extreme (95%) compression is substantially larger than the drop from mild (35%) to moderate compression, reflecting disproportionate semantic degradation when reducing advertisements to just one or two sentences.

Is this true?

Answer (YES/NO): NO